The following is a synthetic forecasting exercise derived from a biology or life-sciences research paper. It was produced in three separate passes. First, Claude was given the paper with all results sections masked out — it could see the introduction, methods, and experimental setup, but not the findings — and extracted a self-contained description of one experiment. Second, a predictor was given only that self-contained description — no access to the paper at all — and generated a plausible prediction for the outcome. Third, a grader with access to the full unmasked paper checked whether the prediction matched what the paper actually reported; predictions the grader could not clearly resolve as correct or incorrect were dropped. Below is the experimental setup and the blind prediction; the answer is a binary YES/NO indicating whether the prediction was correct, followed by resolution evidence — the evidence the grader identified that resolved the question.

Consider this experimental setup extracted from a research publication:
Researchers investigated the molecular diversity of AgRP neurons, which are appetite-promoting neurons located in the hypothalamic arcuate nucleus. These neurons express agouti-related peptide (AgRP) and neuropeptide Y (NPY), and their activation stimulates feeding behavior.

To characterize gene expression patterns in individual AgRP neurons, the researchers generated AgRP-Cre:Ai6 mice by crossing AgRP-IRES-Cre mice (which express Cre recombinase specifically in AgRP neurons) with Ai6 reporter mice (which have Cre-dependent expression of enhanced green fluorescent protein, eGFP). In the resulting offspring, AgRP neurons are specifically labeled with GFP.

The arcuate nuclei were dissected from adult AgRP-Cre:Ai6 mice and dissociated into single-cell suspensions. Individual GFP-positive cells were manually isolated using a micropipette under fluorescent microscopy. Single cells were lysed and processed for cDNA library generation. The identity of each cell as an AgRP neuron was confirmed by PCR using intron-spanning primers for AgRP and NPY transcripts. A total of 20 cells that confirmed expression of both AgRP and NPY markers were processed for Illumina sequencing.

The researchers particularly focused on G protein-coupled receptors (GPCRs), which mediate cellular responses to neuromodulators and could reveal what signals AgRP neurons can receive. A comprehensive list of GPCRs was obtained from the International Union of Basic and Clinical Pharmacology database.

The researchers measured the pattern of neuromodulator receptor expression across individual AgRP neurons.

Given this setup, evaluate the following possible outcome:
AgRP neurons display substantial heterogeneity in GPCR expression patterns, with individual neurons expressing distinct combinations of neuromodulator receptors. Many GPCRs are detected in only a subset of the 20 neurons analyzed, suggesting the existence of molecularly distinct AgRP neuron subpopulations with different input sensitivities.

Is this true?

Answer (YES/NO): YES